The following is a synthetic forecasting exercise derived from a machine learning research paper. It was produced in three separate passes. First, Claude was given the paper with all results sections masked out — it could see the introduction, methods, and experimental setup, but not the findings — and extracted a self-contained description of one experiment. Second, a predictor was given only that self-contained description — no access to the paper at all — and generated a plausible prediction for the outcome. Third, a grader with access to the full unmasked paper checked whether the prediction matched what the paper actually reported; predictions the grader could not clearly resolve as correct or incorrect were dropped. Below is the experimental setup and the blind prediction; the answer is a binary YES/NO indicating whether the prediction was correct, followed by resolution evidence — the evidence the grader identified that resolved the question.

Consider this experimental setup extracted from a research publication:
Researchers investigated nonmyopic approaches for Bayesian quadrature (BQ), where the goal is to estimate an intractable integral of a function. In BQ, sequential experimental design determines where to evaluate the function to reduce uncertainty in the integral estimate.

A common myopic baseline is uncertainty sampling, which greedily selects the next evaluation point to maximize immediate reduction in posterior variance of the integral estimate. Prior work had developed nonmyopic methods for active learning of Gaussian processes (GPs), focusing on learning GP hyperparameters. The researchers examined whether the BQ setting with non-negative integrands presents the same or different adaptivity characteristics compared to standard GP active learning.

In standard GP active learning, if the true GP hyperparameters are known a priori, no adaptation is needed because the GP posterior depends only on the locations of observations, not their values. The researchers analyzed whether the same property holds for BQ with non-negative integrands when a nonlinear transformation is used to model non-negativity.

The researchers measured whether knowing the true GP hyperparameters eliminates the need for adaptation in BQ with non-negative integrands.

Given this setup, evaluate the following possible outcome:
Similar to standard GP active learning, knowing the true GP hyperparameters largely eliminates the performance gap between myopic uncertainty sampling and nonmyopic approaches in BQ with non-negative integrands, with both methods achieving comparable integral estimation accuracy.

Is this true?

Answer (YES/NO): NO